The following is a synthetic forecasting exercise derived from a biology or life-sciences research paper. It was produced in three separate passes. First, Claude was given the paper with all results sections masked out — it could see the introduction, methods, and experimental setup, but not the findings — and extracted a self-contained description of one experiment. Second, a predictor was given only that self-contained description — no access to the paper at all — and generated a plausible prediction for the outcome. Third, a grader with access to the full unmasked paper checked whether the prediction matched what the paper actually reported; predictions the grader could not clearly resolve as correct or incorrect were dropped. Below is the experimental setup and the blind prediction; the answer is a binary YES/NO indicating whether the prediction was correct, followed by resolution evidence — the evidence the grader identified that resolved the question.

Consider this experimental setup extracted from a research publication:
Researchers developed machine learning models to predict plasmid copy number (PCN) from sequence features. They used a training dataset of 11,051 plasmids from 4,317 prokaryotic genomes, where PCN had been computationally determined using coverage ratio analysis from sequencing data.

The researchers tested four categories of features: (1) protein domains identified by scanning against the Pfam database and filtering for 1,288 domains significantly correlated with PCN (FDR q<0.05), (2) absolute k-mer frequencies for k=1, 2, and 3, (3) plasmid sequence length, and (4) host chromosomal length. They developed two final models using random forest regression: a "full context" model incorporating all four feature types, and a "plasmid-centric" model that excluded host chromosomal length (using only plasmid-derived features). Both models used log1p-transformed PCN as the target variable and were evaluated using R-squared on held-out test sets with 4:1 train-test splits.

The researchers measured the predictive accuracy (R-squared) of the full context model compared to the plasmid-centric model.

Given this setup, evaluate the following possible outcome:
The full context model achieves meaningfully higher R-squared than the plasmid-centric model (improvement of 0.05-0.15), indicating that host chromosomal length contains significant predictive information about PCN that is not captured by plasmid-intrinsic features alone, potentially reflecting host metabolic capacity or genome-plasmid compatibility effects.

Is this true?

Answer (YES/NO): NO